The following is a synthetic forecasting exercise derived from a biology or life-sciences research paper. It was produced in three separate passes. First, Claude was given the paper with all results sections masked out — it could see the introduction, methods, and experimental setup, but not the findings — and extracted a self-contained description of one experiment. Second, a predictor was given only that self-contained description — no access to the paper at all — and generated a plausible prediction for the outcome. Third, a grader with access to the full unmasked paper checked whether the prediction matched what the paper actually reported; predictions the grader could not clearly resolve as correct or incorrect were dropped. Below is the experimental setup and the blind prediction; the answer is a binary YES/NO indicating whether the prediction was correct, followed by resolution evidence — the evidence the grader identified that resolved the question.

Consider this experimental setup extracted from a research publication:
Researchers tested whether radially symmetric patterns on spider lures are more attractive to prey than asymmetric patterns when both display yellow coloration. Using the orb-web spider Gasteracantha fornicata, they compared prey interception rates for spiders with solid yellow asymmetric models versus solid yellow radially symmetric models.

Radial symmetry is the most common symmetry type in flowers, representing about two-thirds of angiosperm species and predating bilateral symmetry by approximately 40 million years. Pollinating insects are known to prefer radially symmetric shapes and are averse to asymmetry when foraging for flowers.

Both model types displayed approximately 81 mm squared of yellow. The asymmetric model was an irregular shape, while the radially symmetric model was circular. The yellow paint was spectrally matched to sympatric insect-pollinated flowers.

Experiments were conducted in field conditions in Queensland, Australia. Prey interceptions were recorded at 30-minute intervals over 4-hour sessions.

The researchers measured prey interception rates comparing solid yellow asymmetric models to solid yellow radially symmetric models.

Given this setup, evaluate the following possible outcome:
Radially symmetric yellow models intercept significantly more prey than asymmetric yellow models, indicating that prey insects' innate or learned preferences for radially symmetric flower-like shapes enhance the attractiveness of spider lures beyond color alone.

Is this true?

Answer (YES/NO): YES